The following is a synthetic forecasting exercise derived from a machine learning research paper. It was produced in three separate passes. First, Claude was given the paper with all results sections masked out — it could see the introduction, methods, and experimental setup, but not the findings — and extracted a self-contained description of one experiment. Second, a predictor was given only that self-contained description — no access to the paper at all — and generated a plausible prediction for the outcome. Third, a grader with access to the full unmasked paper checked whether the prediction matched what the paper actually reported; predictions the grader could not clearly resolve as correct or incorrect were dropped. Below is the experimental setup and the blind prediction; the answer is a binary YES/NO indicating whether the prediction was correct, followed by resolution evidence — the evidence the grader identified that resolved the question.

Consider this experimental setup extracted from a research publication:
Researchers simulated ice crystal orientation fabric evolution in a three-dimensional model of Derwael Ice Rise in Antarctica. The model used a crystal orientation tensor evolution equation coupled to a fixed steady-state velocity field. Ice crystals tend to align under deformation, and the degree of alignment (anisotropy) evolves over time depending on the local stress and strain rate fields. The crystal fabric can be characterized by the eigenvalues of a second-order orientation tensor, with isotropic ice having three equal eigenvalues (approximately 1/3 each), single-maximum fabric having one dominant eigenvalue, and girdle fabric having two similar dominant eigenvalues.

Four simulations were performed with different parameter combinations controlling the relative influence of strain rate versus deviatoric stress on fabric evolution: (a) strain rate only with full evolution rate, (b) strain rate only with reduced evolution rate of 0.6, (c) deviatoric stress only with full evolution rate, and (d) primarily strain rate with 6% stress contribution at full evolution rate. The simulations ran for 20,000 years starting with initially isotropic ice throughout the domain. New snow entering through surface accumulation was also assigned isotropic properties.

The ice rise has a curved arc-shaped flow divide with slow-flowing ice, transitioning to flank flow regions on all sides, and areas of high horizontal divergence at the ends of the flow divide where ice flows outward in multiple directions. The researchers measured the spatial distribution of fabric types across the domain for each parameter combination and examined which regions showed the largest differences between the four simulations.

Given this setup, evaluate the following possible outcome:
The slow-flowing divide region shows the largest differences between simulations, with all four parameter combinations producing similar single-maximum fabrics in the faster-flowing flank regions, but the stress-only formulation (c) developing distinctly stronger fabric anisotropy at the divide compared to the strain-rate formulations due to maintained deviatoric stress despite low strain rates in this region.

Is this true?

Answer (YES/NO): NO